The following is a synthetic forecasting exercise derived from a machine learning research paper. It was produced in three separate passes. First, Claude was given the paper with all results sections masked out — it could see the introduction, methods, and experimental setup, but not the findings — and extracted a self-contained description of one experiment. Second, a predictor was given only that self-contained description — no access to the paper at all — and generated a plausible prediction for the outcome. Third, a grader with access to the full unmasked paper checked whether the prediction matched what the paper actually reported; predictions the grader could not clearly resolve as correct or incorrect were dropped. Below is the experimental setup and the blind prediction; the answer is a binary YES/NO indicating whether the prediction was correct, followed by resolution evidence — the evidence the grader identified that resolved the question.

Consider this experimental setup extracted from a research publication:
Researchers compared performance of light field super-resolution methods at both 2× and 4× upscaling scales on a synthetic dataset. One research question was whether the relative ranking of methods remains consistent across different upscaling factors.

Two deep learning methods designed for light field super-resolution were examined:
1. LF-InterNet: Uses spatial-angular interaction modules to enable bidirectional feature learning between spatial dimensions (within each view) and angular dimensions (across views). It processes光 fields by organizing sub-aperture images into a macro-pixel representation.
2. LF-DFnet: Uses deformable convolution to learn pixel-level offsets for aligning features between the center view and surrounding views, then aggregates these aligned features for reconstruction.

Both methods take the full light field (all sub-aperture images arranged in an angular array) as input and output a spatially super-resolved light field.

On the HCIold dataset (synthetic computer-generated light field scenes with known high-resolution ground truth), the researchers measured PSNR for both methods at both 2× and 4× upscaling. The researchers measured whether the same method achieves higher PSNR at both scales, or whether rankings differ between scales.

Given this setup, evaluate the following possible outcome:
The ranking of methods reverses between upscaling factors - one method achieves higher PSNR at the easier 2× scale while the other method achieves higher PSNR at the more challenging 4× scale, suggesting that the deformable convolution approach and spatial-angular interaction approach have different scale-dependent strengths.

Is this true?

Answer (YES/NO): YES